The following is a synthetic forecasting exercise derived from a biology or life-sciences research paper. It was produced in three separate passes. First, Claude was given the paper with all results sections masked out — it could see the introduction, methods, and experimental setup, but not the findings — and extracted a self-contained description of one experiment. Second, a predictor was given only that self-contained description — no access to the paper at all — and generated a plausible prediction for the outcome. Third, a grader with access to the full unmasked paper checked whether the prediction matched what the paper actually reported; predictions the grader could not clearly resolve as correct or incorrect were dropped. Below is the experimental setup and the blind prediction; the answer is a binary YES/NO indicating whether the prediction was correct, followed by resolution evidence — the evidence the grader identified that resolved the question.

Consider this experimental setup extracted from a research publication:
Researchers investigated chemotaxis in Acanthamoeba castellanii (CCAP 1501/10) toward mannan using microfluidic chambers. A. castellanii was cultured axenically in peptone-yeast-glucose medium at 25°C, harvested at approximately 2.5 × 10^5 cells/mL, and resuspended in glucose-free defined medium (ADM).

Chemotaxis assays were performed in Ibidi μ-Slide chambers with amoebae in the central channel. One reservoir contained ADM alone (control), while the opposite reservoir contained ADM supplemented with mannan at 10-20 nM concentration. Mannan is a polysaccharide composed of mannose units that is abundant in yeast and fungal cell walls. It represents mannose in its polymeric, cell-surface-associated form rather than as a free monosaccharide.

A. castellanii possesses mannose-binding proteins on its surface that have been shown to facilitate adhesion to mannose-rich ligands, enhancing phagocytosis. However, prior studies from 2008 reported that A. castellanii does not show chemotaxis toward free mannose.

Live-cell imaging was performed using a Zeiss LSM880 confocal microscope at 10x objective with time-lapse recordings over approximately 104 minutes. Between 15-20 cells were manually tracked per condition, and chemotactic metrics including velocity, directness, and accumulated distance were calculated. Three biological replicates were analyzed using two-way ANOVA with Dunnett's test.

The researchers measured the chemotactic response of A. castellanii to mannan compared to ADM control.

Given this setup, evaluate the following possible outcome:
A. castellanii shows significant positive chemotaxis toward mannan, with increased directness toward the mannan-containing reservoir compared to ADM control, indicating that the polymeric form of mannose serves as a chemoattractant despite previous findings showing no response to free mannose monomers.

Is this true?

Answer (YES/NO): YES